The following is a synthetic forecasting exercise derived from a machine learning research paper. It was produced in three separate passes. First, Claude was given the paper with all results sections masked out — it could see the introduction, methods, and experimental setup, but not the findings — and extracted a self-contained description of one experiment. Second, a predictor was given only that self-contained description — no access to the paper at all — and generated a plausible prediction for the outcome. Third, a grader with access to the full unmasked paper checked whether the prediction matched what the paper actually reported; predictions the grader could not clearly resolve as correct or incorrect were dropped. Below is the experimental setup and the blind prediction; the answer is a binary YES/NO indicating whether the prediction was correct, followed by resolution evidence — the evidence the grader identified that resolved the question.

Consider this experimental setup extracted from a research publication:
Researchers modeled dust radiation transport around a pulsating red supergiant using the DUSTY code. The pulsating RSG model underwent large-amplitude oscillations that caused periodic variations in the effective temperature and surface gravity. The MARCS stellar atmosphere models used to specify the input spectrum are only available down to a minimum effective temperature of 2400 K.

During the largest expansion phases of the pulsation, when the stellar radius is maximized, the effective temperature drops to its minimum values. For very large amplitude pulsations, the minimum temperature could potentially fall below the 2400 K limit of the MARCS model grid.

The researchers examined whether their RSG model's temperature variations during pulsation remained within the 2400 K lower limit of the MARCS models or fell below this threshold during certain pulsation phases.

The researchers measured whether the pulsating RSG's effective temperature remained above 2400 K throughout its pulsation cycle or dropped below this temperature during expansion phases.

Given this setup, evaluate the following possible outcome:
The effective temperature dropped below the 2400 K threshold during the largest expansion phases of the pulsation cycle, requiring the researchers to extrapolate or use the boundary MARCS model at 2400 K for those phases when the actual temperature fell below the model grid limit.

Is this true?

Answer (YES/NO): NO